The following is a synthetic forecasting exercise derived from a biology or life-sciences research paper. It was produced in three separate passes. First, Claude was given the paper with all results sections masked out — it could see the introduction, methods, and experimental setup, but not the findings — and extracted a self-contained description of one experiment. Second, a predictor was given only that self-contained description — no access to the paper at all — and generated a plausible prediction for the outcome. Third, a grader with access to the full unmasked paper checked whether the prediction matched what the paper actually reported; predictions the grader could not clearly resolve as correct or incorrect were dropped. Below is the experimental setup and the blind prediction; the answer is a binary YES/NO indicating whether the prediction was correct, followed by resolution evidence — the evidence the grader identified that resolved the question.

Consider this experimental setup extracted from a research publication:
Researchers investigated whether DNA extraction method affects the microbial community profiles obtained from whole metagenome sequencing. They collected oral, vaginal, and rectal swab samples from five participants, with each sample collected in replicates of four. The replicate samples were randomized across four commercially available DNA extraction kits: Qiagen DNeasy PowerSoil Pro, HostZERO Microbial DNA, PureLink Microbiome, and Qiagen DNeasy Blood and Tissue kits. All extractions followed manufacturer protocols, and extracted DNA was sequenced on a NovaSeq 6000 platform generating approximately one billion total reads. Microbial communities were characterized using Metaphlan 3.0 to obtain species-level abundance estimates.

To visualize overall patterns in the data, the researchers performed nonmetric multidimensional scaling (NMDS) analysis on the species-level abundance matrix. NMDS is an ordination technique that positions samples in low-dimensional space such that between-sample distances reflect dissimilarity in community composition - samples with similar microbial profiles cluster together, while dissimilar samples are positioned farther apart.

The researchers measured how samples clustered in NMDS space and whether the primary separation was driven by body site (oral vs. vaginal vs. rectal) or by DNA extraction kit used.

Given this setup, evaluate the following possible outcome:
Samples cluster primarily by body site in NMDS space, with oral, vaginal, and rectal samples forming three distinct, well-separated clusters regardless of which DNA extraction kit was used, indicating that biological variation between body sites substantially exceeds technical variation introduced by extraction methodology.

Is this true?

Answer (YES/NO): NO